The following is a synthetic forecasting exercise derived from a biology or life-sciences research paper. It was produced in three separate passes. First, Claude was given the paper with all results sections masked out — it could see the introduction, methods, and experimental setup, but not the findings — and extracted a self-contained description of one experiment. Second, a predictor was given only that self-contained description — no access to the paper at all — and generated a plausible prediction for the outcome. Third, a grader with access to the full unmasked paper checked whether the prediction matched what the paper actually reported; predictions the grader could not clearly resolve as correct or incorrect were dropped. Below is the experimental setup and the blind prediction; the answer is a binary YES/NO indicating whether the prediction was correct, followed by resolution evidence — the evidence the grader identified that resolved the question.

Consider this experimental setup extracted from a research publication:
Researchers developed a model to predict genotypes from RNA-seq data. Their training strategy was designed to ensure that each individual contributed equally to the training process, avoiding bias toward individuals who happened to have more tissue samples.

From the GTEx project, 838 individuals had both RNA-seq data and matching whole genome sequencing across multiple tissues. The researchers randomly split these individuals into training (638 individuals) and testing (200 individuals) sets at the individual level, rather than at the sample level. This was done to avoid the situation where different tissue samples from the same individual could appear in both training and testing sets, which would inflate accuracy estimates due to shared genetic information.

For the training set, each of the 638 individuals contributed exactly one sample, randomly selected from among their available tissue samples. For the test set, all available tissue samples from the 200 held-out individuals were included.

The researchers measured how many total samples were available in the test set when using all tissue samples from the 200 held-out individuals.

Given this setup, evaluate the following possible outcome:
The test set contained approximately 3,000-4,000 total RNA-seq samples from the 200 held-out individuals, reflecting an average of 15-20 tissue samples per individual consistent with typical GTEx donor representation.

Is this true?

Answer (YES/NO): YES